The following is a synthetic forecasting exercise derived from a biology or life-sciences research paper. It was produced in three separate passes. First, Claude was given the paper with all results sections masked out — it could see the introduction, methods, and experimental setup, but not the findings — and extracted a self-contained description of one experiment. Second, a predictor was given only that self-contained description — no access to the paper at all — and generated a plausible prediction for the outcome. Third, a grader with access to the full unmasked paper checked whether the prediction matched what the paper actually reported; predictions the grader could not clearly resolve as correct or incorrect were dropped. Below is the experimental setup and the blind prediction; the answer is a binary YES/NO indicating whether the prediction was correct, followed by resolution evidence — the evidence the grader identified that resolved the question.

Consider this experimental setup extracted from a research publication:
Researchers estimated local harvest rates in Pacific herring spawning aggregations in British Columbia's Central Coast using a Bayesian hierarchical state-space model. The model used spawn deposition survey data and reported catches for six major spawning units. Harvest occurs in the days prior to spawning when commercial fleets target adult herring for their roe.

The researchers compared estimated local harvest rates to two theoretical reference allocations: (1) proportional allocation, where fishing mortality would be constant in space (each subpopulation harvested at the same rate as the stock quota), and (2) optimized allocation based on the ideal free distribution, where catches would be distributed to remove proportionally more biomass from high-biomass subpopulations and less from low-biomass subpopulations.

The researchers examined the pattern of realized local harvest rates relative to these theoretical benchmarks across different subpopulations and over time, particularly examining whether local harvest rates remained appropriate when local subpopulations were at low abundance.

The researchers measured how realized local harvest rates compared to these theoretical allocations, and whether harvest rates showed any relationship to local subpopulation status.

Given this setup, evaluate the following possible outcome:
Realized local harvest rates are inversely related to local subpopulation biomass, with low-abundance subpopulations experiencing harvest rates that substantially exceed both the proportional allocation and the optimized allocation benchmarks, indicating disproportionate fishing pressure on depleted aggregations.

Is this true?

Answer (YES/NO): NO